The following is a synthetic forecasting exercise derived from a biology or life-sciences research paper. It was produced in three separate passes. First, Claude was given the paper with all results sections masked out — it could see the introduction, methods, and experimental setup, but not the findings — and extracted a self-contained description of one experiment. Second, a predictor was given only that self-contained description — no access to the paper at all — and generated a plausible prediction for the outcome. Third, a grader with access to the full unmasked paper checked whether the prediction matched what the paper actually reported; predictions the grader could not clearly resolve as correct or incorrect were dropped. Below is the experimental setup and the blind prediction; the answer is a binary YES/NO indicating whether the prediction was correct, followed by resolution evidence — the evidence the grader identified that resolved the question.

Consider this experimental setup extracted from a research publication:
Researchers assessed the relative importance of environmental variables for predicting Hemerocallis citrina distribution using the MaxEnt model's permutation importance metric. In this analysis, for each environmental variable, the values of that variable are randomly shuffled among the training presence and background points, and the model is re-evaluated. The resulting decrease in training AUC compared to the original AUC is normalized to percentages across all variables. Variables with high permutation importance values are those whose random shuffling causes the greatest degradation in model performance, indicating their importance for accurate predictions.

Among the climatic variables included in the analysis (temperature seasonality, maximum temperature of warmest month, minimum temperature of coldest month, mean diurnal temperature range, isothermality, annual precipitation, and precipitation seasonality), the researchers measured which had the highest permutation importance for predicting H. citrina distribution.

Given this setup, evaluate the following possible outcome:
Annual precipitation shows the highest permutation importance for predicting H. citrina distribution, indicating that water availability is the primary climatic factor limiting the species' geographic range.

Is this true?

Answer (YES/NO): YES